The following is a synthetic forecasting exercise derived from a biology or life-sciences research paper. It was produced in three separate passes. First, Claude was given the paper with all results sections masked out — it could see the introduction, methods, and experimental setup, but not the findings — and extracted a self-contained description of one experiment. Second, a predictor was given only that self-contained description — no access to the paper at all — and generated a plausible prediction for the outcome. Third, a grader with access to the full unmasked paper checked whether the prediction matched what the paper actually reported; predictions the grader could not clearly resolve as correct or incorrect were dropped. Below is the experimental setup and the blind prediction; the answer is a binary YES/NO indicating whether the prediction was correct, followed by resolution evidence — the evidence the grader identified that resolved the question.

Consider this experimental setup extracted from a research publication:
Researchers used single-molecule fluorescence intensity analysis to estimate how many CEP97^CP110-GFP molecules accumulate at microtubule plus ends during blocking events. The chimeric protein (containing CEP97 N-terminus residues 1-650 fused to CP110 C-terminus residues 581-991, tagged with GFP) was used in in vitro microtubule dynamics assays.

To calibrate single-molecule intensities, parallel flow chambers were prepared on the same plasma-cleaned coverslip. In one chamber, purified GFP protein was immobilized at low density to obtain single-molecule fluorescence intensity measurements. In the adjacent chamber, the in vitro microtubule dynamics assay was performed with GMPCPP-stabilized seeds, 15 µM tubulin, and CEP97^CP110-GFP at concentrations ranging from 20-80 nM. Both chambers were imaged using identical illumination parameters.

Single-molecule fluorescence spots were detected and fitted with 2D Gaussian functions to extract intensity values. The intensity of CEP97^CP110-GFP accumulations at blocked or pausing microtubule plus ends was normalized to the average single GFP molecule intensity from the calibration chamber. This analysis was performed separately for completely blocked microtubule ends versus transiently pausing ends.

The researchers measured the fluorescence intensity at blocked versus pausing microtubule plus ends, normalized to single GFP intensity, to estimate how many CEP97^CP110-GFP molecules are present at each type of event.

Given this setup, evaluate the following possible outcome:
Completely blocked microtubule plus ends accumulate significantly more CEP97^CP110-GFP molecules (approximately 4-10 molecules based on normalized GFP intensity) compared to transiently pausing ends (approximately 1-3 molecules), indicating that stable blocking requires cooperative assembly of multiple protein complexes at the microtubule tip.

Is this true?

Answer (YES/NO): NO